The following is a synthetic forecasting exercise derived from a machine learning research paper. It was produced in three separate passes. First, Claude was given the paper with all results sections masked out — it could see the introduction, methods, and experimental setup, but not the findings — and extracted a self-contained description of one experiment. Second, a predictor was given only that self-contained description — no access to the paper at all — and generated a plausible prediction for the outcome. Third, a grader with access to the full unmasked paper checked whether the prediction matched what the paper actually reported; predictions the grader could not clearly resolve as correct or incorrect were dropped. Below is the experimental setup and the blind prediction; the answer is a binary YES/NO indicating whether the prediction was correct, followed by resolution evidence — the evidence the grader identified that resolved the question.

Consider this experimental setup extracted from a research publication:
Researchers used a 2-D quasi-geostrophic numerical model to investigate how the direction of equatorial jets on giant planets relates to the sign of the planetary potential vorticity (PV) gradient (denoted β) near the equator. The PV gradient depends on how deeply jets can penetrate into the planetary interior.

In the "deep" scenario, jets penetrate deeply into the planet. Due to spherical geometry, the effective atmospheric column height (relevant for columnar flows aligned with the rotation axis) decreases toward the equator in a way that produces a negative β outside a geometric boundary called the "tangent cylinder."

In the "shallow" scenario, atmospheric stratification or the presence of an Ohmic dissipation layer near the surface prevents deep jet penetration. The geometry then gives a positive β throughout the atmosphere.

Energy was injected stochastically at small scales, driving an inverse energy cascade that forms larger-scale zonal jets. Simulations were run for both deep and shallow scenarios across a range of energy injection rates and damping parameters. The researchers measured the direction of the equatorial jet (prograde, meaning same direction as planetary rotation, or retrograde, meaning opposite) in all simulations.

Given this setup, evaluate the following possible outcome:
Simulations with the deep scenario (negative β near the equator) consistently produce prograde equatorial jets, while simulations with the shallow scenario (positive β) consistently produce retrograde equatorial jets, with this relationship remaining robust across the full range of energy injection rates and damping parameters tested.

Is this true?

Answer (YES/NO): YES